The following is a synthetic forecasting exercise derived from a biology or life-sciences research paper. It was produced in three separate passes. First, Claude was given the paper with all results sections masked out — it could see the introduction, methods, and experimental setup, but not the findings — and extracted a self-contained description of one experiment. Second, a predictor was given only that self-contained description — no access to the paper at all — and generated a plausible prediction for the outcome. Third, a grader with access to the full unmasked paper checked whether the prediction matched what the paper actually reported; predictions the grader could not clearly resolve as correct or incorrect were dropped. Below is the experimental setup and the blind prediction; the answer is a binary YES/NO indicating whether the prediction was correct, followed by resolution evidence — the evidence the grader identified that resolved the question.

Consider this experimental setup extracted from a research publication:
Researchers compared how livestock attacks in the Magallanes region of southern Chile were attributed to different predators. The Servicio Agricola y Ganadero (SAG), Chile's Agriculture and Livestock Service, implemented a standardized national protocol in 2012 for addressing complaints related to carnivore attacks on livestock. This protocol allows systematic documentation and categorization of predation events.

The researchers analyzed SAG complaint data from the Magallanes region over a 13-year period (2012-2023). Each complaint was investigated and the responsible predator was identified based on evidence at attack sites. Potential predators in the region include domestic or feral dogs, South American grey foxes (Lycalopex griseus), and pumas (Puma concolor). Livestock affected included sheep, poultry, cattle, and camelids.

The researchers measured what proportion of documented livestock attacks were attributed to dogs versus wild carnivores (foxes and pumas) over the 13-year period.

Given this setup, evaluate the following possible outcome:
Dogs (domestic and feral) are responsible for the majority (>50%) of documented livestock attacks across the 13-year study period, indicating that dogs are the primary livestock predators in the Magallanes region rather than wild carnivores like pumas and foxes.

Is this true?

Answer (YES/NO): YES